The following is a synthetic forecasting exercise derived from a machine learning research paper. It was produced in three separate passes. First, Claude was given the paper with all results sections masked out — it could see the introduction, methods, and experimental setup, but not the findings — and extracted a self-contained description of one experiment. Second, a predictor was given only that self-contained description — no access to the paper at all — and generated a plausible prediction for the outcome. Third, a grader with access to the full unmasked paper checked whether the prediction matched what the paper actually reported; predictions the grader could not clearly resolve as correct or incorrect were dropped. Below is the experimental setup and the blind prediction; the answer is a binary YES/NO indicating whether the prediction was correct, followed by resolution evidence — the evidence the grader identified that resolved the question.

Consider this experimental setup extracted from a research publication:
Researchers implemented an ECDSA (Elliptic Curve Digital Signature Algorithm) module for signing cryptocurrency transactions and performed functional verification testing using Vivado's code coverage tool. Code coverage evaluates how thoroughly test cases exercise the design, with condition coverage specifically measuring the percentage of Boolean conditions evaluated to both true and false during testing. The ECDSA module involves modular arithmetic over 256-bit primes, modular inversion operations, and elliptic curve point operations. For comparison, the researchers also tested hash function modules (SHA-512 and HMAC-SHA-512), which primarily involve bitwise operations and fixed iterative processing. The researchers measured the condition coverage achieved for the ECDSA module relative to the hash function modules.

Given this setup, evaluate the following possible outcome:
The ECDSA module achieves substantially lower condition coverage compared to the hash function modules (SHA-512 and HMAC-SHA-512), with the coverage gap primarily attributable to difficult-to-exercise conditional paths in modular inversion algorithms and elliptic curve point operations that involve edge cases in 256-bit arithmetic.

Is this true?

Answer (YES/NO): YES